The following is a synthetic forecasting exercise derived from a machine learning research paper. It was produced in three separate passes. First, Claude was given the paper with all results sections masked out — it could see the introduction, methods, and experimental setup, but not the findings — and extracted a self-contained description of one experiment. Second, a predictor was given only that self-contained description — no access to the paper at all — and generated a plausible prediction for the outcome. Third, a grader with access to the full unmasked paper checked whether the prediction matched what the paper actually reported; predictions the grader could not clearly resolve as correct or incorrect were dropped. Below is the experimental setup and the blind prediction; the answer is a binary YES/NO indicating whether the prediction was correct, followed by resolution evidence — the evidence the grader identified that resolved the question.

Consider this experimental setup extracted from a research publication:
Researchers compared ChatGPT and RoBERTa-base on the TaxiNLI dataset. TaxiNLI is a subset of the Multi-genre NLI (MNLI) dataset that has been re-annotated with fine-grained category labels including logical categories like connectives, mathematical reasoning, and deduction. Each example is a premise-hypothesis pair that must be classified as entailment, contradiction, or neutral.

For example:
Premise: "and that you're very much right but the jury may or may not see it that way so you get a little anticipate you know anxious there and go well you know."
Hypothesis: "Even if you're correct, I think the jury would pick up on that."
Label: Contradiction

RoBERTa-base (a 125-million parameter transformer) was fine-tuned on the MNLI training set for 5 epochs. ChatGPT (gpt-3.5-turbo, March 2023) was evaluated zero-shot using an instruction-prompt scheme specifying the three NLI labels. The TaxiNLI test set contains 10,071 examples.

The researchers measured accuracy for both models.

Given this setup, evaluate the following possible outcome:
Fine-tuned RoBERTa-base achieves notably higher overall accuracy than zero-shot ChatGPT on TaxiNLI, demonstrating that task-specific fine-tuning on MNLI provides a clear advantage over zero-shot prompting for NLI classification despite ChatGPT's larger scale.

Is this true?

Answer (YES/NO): NO